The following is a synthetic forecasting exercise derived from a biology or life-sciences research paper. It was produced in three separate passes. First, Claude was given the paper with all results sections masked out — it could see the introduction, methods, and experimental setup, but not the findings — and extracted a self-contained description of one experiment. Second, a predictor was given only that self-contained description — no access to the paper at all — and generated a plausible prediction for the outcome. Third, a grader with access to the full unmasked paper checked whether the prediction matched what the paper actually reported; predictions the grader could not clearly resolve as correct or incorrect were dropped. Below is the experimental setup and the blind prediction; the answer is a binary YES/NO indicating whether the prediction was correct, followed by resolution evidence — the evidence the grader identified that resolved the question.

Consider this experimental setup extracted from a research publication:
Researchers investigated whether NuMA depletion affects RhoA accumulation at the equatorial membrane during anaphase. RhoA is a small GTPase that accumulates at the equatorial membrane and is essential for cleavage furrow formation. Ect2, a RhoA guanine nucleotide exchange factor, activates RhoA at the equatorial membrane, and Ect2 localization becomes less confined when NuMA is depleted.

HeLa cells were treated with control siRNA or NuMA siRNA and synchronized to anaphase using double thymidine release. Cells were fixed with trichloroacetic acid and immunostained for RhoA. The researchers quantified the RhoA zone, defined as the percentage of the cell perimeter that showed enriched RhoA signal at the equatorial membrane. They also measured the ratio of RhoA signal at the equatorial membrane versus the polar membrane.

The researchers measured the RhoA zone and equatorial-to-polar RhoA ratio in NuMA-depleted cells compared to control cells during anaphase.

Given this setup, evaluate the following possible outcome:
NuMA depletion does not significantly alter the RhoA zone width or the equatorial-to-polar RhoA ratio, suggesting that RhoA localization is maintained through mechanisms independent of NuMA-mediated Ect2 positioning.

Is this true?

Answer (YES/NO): NO